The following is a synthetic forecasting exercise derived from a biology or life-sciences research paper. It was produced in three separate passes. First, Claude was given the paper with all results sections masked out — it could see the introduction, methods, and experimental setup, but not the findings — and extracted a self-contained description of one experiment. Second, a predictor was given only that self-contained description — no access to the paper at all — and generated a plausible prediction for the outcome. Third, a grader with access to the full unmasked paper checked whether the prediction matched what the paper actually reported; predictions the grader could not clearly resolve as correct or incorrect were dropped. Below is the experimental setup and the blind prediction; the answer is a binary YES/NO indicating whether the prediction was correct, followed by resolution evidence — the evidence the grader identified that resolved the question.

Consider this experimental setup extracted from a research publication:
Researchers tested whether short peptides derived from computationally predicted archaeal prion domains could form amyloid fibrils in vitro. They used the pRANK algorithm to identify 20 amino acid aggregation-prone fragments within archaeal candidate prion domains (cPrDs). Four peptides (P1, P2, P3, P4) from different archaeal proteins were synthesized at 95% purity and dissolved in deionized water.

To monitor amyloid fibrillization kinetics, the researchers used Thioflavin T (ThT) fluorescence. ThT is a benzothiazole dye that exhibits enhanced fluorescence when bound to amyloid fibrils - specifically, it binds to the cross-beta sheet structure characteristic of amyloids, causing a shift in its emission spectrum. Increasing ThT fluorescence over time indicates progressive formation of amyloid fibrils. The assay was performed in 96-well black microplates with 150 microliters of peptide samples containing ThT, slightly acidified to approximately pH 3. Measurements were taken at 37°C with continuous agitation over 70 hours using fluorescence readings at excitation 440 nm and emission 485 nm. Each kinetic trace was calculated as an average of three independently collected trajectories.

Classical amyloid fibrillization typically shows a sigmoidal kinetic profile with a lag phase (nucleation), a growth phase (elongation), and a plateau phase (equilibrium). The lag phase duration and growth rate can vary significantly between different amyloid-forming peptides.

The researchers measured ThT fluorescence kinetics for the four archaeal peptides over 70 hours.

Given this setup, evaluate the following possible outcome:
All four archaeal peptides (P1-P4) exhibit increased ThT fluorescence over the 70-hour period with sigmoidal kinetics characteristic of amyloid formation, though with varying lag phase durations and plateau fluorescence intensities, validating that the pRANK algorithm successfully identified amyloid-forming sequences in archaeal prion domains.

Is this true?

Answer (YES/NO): NO